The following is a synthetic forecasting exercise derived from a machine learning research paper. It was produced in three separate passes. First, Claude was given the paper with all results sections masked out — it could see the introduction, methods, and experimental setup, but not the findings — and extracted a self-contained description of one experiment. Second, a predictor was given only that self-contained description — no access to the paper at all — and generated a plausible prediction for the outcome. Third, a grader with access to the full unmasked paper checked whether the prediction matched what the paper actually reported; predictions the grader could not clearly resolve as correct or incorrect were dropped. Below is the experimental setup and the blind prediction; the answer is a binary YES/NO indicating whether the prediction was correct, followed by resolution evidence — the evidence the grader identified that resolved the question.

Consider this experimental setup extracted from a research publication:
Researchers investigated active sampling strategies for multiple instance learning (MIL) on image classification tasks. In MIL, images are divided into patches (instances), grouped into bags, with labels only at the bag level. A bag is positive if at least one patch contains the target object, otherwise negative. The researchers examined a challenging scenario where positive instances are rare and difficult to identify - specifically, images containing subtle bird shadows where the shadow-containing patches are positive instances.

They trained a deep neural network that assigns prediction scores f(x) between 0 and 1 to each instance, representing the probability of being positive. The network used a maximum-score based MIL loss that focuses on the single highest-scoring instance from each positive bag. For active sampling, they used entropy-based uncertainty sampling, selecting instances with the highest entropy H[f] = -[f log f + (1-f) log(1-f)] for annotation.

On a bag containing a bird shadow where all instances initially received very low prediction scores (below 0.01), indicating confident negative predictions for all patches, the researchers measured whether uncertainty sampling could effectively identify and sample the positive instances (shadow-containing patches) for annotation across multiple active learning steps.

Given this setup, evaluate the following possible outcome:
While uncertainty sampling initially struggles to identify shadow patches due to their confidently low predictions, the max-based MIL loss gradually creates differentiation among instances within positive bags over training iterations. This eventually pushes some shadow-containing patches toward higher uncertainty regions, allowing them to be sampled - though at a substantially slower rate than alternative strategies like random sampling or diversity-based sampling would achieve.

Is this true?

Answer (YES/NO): NO